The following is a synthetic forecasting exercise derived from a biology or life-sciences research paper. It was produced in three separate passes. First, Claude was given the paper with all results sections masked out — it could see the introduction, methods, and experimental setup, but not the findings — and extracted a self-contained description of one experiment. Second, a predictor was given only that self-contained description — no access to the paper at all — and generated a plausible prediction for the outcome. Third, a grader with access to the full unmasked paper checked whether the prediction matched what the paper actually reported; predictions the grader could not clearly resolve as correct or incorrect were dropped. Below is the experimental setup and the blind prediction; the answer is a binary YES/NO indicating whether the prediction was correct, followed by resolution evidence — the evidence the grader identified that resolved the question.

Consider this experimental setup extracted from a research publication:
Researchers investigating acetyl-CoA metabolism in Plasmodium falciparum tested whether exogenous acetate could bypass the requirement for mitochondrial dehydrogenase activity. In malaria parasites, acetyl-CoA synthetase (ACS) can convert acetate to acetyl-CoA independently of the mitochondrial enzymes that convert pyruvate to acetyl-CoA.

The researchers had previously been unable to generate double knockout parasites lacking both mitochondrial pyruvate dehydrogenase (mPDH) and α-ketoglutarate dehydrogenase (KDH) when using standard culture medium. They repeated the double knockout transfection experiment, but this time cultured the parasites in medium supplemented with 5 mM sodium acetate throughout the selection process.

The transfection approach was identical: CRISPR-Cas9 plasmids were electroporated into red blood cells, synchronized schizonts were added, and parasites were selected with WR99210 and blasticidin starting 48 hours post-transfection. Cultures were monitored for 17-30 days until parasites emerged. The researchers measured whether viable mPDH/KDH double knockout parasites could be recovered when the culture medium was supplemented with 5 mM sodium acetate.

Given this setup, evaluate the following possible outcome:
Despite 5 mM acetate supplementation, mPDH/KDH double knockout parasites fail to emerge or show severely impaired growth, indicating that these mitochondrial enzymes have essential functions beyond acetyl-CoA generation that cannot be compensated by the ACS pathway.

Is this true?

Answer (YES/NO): NO